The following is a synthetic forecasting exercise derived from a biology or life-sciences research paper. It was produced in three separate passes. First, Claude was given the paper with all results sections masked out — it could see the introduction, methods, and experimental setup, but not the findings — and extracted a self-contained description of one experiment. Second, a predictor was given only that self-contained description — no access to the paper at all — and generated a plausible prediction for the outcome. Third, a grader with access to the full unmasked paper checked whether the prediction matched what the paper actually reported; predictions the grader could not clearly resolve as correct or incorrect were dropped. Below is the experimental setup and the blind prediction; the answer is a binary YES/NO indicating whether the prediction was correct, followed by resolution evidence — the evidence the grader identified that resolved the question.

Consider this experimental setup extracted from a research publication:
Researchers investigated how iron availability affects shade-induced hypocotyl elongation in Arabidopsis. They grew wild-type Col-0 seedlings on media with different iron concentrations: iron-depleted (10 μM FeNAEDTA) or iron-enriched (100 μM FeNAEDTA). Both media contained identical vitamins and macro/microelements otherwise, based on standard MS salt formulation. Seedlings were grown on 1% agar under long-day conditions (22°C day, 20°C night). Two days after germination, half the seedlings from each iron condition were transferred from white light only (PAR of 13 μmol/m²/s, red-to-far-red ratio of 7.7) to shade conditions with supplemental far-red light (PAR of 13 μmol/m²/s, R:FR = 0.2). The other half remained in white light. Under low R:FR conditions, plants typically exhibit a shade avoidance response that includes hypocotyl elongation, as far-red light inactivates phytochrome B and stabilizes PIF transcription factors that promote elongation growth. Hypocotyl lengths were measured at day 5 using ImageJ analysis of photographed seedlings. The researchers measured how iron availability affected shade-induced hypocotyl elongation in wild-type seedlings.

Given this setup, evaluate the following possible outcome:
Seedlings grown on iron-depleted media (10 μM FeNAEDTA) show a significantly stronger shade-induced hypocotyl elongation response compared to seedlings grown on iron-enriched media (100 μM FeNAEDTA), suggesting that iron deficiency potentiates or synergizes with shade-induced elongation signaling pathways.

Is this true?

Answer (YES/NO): YES